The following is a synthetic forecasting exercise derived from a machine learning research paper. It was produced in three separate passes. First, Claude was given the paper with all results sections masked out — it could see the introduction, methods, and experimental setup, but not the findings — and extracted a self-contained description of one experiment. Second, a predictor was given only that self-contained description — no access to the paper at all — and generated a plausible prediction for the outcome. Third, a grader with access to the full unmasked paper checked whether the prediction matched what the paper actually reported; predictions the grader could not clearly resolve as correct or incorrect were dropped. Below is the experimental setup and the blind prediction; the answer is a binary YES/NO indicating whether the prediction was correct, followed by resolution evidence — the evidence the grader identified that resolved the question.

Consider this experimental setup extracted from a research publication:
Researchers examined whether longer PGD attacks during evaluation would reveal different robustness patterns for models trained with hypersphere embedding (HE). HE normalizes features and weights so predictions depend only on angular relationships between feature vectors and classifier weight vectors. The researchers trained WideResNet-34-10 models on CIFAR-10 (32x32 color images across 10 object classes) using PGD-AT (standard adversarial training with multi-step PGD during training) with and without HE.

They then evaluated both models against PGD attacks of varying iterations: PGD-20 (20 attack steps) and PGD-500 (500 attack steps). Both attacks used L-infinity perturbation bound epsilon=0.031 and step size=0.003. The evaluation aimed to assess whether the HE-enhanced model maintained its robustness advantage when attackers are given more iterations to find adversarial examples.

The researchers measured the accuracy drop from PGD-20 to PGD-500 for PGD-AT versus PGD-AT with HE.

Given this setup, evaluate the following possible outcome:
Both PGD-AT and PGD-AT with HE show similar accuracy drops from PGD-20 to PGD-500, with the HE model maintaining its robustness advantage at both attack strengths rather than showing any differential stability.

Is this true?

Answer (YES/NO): NO